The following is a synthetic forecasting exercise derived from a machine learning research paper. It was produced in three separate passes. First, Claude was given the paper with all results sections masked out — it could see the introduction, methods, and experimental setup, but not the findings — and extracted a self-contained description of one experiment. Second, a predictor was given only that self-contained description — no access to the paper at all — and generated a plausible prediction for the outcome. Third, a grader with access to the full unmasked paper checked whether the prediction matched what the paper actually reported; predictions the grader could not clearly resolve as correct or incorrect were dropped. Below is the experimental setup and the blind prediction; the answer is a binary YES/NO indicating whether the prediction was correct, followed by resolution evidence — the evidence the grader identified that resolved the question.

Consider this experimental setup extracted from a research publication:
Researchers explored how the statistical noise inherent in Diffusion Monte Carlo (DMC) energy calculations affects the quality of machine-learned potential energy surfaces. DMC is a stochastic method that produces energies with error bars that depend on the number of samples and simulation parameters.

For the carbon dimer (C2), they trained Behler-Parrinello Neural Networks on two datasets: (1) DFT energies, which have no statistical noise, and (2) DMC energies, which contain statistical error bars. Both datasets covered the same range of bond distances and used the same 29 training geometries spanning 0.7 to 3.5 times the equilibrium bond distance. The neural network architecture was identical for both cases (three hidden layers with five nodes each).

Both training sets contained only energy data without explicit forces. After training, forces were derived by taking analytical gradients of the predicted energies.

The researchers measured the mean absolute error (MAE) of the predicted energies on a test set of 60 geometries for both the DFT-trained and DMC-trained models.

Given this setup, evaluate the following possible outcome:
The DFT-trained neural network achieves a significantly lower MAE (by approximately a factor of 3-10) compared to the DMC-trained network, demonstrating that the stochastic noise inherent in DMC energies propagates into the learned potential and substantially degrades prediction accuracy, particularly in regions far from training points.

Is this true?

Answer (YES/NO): NO